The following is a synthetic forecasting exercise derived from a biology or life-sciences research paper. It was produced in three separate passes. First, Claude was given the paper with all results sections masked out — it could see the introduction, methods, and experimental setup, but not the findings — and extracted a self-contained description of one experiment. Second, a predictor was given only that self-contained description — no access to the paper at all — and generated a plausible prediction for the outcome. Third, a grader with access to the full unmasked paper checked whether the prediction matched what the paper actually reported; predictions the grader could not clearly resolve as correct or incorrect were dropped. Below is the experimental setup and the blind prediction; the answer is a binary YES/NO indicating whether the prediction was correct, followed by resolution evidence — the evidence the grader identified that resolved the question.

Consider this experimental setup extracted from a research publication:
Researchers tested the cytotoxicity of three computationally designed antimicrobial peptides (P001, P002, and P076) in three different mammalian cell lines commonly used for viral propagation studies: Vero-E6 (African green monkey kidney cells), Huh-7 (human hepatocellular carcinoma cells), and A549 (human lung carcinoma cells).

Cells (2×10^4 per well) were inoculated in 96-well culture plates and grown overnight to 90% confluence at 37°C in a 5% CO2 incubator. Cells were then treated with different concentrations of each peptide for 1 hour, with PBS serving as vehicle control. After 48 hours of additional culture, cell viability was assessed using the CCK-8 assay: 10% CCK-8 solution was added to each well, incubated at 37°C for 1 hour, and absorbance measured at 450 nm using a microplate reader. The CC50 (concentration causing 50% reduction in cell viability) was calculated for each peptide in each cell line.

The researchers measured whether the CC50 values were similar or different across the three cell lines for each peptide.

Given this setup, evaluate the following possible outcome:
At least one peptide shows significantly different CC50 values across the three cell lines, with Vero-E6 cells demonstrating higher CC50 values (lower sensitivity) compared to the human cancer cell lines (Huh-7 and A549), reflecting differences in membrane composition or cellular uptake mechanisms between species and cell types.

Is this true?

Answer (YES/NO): NO